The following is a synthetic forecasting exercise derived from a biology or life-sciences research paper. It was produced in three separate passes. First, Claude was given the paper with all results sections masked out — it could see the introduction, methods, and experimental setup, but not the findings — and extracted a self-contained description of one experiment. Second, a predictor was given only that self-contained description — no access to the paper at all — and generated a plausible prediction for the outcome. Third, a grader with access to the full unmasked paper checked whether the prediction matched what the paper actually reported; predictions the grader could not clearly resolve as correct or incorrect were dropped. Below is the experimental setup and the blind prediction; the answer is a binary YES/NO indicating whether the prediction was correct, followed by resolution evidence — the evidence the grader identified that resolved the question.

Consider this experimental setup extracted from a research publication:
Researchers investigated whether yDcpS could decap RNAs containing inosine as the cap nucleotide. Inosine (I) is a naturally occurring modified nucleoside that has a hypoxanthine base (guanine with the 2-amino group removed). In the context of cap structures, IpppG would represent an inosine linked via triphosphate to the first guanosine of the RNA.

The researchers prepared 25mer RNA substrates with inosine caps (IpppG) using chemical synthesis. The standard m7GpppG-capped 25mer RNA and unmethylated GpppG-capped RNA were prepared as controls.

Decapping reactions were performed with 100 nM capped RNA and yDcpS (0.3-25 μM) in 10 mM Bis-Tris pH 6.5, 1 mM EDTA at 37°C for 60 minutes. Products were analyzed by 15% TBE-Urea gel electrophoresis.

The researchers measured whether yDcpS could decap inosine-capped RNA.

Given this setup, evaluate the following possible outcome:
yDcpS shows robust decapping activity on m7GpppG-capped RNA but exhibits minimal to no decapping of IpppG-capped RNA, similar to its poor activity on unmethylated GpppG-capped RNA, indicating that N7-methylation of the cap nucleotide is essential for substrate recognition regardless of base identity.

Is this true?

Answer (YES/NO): NO